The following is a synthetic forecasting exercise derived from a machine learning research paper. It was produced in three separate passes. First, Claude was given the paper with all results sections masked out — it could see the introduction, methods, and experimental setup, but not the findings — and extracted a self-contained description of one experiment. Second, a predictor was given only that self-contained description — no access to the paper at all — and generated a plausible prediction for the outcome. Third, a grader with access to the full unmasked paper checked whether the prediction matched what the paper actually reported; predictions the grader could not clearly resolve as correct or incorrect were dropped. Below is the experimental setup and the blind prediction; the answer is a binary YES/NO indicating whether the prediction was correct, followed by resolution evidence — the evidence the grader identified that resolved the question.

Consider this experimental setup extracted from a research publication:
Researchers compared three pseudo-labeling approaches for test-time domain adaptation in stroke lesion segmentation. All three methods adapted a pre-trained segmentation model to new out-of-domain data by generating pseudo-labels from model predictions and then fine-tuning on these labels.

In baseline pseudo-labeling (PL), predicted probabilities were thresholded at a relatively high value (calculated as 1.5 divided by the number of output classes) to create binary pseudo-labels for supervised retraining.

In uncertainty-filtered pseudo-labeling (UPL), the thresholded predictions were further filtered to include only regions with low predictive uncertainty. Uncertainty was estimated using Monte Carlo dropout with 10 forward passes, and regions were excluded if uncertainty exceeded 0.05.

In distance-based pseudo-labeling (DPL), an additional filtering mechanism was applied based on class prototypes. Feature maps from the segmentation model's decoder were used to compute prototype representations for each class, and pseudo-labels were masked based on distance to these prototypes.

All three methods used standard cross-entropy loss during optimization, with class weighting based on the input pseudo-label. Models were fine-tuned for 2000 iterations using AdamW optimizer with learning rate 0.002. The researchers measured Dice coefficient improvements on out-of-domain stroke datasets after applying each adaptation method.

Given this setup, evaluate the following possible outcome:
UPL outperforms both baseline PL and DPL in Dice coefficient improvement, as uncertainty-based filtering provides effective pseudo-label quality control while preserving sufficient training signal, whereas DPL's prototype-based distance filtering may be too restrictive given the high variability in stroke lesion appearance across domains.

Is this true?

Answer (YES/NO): NO